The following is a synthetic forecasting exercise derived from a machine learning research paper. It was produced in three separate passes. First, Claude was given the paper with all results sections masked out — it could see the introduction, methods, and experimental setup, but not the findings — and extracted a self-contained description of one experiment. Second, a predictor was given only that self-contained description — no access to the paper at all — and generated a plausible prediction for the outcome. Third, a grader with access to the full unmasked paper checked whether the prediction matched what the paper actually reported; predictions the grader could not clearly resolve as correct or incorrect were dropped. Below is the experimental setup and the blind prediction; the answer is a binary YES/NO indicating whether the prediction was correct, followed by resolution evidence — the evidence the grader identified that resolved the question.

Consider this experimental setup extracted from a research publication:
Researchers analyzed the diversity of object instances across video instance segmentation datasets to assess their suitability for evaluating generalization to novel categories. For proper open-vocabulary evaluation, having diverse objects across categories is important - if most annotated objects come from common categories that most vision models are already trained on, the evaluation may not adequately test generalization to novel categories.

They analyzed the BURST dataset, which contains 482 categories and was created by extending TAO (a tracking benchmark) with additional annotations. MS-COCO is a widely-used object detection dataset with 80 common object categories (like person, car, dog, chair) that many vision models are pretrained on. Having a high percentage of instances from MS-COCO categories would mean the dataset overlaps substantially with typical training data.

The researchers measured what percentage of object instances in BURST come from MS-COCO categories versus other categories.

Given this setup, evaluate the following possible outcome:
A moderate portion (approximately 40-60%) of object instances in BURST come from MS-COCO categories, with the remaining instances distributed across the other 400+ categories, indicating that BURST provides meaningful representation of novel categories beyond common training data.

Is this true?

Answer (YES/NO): NO